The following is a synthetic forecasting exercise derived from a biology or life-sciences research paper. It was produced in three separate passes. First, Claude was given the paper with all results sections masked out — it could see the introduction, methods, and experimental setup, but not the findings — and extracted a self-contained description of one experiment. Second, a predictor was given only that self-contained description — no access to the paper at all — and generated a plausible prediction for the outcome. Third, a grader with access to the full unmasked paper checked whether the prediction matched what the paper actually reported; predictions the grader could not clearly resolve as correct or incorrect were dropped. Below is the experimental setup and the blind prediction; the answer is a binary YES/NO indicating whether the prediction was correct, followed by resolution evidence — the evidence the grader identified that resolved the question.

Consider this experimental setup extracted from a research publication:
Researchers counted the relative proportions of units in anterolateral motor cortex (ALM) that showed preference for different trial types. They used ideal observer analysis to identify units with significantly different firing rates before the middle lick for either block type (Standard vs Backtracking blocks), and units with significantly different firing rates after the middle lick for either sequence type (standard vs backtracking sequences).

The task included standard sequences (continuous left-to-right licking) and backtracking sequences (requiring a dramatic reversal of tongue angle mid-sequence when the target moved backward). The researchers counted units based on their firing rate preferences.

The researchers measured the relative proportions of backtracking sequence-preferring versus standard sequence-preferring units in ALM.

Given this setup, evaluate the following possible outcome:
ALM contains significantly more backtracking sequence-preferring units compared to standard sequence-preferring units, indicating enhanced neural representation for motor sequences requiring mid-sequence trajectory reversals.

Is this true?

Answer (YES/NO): NO